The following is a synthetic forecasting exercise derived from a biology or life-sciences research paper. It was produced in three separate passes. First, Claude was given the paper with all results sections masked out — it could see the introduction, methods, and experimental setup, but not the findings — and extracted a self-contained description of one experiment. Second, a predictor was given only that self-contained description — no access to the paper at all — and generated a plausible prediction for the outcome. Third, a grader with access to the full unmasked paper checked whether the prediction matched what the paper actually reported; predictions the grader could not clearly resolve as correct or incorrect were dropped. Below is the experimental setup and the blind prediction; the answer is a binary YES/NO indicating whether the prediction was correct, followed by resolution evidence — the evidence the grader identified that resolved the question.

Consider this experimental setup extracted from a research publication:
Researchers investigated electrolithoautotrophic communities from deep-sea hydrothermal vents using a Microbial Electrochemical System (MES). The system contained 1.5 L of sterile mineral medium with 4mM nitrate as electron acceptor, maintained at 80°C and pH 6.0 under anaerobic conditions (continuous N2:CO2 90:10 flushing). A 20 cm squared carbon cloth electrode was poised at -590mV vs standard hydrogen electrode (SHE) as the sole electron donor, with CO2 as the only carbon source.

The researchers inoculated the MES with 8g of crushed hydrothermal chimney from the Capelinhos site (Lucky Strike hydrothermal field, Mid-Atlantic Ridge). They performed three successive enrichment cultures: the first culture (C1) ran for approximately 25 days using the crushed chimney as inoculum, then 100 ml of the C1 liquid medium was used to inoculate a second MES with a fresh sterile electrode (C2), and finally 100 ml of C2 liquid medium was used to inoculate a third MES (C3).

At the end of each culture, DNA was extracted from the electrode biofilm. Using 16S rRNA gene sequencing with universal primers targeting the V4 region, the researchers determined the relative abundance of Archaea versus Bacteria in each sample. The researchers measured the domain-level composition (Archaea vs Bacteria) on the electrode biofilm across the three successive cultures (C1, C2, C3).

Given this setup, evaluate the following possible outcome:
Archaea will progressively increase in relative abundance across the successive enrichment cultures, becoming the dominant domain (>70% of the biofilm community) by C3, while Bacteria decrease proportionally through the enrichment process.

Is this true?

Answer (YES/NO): NO